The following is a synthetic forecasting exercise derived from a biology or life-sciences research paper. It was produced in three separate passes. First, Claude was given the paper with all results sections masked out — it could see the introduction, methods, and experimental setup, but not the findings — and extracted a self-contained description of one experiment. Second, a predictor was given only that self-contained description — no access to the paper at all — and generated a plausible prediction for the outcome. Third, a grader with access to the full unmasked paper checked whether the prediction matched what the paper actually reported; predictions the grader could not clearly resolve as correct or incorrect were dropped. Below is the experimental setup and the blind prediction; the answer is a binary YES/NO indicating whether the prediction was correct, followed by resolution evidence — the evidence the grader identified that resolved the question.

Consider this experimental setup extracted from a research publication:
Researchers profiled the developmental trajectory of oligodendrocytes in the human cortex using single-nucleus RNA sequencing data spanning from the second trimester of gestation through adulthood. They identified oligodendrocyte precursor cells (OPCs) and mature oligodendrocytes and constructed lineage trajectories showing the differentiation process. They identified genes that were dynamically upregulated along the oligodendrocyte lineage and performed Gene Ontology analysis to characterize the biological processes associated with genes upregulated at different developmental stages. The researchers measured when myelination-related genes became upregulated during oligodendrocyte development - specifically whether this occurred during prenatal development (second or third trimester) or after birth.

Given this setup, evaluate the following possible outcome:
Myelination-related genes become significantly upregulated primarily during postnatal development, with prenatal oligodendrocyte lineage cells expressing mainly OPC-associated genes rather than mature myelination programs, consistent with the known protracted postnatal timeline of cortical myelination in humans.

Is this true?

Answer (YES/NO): YES